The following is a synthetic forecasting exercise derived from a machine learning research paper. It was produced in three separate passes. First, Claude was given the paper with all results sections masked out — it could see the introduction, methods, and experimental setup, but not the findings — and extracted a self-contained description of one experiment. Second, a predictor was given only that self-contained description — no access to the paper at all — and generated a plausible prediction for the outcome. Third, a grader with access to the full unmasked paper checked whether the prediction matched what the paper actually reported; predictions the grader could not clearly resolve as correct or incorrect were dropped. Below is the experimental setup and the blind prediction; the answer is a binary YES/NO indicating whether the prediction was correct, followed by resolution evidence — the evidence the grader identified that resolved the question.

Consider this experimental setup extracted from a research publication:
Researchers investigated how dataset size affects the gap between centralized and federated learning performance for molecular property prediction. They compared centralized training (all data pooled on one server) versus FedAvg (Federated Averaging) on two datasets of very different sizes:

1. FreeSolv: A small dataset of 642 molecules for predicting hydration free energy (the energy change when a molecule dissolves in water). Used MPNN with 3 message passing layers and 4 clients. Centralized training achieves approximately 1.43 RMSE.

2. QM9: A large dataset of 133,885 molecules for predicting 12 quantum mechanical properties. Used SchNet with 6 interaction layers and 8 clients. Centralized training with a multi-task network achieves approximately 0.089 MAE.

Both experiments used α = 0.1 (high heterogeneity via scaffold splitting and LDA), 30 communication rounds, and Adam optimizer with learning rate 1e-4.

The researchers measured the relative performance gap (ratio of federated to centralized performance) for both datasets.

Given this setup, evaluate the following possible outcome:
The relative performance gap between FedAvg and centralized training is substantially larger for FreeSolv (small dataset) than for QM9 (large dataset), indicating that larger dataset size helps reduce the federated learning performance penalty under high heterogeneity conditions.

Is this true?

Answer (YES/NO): NO